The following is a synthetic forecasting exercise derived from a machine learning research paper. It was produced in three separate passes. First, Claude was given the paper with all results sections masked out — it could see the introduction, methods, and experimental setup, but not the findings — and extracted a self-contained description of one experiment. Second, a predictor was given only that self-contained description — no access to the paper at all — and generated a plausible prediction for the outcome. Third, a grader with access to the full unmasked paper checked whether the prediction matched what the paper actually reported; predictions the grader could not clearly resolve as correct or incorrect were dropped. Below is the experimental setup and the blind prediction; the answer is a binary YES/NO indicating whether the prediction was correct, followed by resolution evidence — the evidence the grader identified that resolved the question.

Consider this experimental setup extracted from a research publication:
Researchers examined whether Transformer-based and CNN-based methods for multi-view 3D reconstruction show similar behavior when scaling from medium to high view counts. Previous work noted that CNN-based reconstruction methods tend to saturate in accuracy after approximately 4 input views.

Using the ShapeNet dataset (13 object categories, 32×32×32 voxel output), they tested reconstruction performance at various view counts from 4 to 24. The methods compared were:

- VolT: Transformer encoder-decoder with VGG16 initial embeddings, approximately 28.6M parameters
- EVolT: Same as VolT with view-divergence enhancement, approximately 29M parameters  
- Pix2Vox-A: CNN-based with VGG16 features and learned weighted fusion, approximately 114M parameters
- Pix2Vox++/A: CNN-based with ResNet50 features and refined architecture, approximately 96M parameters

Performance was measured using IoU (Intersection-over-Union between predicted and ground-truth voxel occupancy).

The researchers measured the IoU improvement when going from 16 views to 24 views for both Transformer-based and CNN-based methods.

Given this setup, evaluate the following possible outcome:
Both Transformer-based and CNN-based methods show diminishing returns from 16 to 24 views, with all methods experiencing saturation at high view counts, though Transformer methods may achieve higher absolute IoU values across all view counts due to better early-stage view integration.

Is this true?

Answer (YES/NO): NO